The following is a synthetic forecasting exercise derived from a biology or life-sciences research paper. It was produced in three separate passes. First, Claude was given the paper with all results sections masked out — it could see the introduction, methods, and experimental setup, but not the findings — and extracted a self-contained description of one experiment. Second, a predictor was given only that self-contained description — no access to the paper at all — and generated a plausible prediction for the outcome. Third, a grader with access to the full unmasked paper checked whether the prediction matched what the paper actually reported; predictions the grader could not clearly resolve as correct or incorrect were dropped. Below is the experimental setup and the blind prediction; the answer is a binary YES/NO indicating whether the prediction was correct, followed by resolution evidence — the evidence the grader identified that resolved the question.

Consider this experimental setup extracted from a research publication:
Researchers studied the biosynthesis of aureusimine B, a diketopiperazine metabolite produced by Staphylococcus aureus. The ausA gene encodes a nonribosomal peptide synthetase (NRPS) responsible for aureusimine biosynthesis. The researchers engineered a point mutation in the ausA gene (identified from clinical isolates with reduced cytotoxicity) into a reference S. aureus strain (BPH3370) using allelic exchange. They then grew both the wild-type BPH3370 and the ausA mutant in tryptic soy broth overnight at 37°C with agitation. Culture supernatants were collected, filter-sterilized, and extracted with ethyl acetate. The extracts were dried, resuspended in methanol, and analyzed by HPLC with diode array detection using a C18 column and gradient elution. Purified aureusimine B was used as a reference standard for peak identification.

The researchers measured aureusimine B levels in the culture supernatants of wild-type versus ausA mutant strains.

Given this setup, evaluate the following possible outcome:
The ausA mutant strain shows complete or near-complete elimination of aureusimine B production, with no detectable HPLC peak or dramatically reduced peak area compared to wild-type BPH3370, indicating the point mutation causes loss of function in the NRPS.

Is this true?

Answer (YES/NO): YES